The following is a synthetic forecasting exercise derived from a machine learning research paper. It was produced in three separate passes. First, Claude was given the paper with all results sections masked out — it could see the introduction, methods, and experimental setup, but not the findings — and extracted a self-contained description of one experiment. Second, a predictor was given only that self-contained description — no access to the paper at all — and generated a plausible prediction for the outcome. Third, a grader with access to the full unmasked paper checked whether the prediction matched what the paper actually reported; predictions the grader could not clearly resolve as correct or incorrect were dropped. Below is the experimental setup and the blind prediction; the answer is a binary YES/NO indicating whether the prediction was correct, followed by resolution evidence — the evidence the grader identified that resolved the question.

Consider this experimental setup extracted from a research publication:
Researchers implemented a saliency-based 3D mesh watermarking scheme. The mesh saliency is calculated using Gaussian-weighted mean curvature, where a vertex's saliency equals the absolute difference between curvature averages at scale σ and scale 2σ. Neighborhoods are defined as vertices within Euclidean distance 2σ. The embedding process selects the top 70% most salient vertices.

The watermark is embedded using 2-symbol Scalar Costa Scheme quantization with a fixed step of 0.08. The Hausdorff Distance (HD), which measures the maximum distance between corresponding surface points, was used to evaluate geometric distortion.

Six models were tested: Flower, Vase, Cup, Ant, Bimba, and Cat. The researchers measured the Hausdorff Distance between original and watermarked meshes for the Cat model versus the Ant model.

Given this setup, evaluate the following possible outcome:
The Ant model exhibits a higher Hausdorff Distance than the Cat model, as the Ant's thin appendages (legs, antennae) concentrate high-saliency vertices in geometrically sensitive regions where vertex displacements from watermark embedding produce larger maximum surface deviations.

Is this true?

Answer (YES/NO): YES